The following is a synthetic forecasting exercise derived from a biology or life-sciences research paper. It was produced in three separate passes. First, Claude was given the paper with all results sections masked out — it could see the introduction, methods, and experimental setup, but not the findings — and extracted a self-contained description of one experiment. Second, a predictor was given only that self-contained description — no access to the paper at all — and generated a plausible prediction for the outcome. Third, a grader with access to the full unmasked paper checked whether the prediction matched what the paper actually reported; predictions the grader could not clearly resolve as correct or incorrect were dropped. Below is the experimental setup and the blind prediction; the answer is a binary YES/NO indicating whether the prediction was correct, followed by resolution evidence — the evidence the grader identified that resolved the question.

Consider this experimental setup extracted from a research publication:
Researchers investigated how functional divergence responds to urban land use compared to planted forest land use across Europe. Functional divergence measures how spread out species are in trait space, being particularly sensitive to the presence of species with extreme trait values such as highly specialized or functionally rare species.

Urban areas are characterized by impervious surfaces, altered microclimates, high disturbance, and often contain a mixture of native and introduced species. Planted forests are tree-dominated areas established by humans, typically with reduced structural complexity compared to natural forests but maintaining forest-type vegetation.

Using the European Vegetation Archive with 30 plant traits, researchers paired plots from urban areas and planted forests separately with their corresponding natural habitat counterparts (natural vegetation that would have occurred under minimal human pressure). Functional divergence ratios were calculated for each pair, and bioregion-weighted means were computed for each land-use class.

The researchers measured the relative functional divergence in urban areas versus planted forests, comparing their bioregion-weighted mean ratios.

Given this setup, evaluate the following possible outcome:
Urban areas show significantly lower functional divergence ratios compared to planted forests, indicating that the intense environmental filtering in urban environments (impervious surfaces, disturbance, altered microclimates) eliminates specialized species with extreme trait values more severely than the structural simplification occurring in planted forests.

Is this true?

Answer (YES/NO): NO